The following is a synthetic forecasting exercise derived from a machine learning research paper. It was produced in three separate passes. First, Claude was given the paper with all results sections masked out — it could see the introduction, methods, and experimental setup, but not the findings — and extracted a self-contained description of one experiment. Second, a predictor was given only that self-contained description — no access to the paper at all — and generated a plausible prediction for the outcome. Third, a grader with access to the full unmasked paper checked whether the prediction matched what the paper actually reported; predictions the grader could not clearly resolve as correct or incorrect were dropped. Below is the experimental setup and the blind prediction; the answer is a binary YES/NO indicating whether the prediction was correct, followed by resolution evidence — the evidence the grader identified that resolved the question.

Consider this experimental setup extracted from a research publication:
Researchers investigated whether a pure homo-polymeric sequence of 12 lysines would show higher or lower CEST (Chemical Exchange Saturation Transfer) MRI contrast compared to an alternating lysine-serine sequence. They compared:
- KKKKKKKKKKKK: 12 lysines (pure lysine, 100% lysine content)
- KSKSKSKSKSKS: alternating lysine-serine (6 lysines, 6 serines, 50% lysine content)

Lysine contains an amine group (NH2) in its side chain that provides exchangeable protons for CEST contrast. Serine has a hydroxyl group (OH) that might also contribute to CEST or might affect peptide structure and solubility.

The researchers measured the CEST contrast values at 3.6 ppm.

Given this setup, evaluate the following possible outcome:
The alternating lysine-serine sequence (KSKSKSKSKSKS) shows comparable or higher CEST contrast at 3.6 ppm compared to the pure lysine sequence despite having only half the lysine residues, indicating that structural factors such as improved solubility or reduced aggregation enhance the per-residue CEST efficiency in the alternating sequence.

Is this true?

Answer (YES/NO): YES